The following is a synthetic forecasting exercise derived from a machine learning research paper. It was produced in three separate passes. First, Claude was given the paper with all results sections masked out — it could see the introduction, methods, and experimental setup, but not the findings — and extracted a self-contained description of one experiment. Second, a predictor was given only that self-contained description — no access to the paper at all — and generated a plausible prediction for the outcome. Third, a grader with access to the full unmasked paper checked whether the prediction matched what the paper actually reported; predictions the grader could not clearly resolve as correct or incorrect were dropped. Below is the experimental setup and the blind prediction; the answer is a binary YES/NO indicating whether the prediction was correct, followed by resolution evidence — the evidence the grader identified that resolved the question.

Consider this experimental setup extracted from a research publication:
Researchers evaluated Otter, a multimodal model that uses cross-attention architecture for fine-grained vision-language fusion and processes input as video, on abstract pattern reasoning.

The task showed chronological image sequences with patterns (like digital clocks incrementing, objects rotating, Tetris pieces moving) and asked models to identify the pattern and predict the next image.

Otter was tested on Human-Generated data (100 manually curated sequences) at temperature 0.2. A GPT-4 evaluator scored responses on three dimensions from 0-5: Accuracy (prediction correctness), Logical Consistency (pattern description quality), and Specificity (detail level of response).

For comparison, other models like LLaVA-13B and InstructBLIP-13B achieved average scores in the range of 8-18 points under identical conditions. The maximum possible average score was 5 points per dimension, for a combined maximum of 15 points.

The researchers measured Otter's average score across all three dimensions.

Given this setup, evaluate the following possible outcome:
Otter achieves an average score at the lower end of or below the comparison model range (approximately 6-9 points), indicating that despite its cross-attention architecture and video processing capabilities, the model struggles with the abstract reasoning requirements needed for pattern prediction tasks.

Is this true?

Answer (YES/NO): NO